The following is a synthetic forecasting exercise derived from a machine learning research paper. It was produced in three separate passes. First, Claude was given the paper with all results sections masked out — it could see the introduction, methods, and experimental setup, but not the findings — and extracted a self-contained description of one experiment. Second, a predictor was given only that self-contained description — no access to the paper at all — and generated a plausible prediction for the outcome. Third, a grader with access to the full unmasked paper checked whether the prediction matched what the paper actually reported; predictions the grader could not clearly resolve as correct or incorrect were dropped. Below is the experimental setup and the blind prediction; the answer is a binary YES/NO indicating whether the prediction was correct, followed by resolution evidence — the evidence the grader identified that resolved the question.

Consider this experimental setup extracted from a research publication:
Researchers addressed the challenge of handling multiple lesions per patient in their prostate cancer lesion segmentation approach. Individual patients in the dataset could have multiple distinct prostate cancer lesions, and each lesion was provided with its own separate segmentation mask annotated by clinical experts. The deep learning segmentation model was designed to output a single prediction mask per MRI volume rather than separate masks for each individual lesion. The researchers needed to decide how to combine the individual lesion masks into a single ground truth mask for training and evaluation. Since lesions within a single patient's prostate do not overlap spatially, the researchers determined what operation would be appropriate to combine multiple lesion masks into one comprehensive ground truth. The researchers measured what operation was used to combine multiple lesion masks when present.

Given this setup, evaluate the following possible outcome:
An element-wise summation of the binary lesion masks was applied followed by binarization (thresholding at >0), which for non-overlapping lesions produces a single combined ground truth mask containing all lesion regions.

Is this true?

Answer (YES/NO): NO